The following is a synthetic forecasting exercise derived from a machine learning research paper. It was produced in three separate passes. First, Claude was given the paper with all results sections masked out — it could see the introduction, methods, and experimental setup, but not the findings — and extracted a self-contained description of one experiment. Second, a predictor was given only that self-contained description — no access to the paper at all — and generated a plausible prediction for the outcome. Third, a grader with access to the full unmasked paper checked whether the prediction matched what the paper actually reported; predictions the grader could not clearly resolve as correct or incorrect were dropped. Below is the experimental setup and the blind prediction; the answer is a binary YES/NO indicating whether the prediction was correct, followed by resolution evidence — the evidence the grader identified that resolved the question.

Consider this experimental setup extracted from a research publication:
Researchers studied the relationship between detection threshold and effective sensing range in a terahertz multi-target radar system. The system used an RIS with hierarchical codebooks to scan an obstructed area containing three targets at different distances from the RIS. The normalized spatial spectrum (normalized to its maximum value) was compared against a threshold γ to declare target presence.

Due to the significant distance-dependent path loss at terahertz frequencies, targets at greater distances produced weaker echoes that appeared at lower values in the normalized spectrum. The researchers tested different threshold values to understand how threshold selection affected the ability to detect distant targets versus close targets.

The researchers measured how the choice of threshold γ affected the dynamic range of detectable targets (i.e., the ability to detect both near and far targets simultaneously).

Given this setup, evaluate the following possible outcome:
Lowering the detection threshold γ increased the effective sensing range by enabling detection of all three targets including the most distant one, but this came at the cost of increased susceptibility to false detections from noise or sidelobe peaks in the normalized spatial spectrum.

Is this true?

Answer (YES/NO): YES